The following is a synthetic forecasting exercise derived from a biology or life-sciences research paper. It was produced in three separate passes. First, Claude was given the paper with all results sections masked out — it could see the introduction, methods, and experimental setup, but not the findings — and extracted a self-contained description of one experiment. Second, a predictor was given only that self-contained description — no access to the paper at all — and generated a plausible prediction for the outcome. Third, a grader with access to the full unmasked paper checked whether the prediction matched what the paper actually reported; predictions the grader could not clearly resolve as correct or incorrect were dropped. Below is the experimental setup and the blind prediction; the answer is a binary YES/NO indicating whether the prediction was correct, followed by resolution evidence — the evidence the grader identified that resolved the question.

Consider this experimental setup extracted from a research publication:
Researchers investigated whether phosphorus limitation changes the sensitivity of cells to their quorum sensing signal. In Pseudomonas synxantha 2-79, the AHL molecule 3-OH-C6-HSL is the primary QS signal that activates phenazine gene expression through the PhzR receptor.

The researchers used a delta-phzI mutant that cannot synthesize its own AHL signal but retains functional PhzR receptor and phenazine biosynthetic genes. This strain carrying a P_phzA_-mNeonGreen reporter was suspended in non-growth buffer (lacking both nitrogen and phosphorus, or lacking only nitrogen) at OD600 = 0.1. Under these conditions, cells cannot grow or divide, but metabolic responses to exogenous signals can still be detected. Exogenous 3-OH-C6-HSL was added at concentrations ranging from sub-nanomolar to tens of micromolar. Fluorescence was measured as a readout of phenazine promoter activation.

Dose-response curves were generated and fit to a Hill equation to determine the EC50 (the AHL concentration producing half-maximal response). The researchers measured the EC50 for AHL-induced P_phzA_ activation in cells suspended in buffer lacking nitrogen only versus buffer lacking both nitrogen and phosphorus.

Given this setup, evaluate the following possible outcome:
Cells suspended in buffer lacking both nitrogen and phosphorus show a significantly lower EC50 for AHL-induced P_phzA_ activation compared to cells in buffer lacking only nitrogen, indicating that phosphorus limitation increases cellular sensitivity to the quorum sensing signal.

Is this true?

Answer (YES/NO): YES